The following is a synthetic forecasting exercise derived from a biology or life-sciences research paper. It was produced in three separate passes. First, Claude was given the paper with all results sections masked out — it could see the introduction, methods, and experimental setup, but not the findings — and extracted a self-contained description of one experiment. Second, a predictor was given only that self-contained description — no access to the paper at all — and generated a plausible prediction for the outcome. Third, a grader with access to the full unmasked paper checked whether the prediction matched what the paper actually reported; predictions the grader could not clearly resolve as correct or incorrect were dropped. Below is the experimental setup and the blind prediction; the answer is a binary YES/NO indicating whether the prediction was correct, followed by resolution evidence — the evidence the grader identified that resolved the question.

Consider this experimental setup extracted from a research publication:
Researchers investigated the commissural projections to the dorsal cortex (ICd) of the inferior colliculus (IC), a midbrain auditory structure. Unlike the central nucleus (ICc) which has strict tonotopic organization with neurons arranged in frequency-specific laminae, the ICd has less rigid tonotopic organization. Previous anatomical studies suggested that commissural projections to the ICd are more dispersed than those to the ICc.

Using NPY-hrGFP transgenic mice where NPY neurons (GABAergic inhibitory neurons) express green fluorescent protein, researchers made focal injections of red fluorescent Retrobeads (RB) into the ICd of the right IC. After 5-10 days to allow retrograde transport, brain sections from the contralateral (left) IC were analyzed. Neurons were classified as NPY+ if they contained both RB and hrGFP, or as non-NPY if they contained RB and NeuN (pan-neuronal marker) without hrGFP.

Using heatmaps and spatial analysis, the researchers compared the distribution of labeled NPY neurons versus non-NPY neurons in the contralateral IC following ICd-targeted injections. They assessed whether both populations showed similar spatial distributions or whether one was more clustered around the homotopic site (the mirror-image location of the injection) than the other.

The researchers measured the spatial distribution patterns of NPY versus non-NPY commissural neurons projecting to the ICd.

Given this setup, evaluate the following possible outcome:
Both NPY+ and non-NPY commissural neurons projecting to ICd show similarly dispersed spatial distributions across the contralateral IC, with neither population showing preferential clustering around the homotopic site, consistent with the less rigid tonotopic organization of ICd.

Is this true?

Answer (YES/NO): NO